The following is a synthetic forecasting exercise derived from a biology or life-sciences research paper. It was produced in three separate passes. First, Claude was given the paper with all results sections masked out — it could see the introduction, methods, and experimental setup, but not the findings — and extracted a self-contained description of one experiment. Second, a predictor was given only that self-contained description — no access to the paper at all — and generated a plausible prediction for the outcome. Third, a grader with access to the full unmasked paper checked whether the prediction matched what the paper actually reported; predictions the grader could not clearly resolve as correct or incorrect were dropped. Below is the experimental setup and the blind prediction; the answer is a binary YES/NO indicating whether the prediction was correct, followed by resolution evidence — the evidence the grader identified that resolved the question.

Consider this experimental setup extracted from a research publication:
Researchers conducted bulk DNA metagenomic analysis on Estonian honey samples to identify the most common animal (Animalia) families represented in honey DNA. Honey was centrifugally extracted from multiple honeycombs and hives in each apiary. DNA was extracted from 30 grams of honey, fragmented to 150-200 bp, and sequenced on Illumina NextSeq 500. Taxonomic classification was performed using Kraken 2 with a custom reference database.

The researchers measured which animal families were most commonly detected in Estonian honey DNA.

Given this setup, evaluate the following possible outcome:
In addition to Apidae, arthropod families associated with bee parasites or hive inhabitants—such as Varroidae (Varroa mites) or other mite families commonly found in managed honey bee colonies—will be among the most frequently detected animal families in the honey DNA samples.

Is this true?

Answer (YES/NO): NO